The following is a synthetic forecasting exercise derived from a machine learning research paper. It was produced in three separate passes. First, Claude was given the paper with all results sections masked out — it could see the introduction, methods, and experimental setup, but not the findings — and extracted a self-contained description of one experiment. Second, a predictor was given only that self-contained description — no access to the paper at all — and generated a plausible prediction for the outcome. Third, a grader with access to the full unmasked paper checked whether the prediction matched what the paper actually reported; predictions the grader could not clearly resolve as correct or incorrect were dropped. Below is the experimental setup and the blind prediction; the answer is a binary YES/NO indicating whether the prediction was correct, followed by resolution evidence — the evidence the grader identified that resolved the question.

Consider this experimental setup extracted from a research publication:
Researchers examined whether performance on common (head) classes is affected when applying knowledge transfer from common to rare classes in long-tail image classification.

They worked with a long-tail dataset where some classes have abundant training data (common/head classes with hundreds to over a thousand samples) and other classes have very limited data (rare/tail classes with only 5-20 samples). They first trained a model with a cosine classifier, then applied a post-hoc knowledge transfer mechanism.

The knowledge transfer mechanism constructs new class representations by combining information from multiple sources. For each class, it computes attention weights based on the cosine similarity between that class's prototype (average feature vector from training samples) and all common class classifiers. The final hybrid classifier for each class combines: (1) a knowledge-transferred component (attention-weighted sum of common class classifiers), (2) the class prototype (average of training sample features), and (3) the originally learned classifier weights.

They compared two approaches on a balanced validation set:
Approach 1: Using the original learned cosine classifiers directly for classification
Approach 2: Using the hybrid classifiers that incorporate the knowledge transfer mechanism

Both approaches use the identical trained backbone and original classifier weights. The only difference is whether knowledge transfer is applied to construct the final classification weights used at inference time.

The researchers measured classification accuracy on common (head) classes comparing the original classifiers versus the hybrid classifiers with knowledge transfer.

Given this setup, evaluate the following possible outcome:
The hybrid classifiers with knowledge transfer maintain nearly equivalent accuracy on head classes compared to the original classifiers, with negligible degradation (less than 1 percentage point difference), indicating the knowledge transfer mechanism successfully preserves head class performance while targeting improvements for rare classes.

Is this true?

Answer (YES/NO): NO